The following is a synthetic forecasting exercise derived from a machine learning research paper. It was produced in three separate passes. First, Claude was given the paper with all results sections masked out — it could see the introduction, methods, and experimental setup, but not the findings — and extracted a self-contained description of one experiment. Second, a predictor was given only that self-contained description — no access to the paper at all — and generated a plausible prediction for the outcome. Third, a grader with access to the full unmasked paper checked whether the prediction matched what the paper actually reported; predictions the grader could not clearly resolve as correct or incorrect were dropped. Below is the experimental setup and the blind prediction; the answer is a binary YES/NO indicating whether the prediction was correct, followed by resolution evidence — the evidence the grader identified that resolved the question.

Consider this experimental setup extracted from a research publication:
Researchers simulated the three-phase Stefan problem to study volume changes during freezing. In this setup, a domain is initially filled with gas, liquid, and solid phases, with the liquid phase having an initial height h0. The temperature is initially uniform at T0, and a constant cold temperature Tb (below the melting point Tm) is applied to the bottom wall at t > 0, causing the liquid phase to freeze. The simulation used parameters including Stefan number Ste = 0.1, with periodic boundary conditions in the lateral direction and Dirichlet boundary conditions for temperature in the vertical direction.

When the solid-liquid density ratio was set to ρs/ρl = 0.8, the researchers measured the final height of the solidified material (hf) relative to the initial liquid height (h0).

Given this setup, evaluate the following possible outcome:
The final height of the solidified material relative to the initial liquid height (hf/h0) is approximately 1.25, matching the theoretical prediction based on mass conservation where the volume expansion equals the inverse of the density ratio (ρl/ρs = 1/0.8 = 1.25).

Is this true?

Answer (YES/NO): YES